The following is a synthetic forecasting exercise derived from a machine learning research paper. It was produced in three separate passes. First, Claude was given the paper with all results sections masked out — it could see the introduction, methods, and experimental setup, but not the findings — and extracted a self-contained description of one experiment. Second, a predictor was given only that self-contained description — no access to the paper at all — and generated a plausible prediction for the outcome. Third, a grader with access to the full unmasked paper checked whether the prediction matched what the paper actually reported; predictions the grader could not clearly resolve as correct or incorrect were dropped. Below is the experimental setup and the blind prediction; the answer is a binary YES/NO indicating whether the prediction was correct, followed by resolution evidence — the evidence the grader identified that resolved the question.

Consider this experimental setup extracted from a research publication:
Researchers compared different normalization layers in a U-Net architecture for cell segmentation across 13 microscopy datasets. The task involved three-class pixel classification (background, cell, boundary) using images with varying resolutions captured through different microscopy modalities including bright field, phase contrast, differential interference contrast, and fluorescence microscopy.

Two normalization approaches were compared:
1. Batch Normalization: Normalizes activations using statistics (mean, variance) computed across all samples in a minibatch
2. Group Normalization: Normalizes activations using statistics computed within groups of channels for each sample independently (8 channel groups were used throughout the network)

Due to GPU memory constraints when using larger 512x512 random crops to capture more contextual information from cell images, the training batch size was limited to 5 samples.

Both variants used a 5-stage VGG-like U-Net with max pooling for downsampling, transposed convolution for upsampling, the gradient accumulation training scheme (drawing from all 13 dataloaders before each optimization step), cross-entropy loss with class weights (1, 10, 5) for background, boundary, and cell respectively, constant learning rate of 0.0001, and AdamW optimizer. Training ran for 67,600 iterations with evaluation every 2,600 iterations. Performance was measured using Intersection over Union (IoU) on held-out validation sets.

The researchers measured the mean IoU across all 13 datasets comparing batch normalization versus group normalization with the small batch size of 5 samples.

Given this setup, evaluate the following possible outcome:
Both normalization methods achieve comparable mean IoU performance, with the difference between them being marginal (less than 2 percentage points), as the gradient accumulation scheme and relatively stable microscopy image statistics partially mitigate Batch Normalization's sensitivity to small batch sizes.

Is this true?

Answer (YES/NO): NO